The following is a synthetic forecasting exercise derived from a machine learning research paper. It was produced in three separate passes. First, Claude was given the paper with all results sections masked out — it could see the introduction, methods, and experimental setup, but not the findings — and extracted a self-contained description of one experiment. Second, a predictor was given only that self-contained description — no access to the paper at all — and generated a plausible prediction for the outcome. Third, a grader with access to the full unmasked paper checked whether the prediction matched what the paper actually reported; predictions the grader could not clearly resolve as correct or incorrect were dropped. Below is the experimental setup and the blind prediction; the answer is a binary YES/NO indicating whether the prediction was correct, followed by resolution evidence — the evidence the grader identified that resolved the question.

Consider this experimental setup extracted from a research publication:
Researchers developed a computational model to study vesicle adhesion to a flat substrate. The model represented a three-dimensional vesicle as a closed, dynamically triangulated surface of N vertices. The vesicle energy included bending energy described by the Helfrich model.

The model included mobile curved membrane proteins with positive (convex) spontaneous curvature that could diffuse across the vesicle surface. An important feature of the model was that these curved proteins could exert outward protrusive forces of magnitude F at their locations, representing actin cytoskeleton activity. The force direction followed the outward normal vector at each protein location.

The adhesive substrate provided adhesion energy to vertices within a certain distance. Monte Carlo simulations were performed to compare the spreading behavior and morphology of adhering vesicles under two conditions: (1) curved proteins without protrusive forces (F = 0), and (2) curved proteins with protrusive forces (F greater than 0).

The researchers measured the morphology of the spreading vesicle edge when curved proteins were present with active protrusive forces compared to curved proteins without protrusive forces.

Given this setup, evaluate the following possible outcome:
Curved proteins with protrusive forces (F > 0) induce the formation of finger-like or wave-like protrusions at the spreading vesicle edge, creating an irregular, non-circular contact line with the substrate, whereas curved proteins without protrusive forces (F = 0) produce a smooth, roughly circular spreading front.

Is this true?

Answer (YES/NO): NO